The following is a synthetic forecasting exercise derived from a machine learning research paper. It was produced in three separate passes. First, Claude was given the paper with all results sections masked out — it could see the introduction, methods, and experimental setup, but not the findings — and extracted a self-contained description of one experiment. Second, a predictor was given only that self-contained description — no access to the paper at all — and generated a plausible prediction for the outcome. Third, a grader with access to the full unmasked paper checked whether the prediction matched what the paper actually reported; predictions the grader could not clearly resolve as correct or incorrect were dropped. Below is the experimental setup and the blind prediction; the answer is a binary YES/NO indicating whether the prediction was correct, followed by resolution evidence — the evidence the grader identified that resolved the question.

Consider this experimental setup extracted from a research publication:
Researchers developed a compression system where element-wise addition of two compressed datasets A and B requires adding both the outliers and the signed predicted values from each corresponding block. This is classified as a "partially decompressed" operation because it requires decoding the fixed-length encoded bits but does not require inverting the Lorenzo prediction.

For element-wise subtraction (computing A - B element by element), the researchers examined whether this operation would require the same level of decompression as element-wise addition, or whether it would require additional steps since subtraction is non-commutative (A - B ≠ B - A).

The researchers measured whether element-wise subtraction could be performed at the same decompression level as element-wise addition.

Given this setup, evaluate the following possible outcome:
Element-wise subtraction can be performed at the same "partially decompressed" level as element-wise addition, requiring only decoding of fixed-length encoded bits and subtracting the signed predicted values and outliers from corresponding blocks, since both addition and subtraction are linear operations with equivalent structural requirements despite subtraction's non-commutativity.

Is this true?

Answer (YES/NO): YES